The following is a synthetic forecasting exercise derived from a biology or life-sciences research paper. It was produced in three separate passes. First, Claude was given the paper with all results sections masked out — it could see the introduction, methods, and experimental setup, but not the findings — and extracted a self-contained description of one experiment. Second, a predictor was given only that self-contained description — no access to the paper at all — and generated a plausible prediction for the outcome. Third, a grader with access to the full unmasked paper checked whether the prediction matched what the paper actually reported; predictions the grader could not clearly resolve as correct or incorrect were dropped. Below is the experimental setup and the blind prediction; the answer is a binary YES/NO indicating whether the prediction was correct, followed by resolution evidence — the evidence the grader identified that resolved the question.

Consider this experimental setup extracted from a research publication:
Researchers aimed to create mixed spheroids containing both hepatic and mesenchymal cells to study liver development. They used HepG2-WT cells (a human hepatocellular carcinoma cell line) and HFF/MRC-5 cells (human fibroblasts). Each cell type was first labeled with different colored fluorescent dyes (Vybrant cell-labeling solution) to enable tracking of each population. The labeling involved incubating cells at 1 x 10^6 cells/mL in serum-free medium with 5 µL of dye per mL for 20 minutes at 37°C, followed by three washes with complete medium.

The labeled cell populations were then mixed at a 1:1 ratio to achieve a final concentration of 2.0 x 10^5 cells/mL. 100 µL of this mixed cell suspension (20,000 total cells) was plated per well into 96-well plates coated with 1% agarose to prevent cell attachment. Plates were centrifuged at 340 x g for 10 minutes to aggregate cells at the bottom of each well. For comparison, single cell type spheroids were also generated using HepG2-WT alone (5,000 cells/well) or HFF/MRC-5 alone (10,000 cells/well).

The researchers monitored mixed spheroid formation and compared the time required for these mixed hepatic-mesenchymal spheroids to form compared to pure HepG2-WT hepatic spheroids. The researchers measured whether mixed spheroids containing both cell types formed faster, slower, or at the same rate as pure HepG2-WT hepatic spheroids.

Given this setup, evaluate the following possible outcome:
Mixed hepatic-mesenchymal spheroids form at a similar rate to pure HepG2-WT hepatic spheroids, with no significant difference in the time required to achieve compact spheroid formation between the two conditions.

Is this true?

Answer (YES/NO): NO